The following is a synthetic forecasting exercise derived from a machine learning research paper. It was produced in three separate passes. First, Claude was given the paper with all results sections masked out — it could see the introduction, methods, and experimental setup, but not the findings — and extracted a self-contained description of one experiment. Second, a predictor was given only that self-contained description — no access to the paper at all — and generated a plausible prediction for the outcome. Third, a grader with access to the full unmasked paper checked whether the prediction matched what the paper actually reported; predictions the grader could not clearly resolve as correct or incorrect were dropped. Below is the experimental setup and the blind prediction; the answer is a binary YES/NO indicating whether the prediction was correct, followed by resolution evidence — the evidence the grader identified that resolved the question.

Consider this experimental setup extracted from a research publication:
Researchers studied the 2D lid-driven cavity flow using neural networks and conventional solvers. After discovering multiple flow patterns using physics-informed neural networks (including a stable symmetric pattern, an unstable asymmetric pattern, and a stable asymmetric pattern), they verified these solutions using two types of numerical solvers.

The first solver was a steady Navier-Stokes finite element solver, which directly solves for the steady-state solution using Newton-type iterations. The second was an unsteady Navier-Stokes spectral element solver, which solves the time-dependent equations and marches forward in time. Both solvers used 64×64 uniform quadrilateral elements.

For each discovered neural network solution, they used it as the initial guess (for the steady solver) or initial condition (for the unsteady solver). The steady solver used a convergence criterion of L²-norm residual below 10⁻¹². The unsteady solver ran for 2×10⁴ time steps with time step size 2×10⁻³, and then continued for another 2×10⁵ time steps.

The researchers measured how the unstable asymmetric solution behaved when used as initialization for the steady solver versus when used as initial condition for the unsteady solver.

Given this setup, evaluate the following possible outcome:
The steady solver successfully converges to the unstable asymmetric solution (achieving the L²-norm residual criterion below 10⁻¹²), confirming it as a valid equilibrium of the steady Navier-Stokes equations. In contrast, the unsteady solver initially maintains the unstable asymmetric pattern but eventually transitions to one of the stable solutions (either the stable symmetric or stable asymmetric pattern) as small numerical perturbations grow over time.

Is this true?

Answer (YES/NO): YES